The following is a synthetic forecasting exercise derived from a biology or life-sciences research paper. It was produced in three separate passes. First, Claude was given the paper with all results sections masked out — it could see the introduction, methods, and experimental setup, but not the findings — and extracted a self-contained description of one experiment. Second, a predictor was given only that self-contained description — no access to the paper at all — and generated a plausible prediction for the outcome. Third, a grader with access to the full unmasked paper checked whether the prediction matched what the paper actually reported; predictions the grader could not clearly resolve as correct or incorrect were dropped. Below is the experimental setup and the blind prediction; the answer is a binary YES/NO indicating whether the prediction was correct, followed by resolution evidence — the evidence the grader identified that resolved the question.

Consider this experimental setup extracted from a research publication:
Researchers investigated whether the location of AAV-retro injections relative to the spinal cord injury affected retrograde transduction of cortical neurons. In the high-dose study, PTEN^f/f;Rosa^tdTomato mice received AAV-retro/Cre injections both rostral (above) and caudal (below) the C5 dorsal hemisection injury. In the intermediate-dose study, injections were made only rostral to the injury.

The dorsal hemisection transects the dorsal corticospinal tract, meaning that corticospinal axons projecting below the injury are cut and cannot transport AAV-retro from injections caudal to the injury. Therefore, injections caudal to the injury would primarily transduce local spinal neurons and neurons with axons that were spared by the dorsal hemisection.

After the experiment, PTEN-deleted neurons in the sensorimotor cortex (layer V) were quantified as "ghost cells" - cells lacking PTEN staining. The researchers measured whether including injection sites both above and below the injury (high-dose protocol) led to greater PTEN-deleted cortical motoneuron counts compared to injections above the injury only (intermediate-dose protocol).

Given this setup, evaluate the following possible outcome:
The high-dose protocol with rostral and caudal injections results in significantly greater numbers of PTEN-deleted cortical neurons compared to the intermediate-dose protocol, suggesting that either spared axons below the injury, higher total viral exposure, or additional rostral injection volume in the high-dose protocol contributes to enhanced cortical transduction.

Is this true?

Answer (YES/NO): NO